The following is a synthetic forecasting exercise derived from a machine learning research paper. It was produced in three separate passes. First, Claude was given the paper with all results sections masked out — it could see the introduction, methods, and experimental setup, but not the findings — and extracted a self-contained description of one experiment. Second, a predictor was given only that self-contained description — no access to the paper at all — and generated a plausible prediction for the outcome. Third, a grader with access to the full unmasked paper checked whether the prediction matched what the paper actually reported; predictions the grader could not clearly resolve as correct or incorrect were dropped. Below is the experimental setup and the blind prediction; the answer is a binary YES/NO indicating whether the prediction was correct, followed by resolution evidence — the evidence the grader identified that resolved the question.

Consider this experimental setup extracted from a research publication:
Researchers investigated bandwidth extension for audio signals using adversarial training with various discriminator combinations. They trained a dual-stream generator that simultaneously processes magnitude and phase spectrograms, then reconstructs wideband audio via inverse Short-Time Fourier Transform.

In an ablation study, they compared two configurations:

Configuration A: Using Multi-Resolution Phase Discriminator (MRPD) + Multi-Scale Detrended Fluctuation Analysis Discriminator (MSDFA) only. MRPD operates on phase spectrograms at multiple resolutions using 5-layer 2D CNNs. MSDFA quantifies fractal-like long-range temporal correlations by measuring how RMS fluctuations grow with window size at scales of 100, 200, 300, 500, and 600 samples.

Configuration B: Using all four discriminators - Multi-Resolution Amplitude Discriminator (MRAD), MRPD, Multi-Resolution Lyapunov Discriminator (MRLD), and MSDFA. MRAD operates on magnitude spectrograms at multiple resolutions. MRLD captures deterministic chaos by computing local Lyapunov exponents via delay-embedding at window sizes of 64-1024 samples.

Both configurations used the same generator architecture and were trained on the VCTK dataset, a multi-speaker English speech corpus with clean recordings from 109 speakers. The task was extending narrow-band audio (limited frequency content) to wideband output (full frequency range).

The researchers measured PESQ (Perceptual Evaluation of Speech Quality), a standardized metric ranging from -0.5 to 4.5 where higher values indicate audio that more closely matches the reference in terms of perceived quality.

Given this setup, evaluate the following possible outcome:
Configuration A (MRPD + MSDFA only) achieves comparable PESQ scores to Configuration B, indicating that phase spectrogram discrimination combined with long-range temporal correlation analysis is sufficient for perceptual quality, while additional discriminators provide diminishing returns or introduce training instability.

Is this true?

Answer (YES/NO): NO